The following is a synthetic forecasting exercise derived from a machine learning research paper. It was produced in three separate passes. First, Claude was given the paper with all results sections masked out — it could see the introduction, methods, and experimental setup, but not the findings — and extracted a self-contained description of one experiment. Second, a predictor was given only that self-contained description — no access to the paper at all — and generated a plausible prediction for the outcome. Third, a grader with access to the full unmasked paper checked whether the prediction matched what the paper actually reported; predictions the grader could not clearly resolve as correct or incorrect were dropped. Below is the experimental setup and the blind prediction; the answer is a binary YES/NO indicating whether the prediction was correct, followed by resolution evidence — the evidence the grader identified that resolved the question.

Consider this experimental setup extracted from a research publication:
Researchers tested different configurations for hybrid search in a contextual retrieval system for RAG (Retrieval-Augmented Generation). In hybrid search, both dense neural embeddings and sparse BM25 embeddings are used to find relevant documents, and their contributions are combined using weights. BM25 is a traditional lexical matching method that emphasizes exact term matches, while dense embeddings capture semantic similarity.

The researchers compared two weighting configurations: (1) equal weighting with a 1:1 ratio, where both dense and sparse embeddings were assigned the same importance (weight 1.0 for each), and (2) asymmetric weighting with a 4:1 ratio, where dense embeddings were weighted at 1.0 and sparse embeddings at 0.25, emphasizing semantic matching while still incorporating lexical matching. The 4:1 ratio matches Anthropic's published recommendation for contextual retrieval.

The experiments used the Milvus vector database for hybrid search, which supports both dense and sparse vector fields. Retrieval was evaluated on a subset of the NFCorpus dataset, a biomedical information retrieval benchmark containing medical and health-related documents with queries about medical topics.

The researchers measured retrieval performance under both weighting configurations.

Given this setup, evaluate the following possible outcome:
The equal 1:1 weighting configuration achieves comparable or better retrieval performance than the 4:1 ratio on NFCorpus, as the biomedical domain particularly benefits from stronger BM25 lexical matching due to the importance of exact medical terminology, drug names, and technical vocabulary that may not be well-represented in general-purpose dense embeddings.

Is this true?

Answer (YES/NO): NO